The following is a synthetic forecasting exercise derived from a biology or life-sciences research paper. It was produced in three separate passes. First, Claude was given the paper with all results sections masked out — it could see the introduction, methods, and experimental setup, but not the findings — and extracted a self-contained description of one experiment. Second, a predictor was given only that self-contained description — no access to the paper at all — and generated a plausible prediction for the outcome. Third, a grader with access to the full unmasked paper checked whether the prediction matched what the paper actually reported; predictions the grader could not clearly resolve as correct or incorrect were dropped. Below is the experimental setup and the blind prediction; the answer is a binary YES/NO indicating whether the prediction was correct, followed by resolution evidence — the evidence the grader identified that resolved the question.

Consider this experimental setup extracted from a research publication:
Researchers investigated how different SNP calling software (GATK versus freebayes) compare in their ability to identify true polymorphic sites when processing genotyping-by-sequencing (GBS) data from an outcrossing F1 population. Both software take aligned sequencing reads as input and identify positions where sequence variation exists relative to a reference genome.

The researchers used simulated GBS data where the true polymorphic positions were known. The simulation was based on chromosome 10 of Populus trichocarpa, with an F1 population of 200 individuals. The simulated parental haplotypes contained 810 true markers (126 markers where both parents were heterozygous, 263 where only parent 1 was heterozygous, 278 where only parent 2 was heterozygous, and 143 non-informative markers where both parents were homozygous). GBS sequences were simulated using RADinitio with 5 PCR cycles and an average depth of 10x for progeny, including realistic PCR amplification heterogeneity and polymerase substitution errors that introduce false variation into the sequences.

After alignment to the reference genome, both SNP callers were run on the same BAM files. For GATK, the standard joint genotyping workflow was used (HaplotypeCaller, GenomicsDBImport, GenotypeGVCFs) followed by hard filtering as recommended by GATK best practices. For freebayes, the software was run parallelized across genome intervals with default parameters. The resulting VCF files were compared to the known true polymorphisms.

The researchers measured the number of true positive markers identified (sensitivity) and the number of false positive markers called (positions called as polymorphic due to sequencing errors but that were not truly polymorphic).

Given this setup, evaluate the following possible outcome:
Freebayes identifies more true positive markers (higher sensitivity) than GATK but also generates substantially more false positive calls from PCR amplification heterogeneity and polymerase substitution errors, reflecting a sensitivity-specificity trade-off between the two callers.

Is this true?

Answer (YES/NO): NO